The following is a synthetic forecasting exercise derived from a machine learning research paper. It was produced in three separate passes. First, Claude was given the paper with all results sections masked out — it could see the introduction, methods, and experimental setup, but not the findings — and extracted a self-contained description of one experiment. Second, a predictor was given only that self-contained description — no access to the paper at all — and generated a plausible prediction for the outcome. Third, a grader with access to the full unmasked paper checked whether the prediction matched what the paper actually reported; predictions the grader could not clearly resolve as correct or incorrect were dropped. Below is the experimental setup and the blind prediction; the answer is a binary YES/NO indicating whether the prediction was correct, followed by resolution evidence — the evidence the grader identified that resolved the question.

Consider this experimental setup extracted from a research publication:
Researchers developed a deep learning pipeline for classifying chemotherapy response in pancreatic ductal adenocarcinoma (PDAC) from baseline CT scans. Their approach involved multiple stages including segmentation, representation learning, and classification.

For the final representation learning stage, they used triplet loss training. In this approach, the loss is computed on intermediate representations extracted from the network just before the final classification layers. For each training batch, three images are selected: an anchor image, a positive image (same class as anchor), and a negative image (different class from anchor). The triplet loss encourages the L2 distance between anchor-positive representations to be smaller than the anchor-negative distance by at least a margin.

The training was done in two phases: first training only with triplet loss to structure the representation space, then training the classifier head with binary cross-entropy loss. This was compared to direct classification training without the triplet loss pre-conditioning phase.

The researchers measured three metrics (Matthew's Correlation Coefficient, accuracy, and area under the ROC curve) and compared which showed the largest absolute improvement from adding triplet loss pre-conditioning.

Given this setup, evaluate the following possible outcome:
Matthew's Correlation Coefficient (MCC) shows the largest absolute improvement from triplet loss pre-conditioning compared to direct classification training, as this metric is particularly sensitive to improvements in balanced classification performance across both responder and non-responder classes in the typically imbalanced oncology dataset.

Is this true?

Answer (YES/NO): YES